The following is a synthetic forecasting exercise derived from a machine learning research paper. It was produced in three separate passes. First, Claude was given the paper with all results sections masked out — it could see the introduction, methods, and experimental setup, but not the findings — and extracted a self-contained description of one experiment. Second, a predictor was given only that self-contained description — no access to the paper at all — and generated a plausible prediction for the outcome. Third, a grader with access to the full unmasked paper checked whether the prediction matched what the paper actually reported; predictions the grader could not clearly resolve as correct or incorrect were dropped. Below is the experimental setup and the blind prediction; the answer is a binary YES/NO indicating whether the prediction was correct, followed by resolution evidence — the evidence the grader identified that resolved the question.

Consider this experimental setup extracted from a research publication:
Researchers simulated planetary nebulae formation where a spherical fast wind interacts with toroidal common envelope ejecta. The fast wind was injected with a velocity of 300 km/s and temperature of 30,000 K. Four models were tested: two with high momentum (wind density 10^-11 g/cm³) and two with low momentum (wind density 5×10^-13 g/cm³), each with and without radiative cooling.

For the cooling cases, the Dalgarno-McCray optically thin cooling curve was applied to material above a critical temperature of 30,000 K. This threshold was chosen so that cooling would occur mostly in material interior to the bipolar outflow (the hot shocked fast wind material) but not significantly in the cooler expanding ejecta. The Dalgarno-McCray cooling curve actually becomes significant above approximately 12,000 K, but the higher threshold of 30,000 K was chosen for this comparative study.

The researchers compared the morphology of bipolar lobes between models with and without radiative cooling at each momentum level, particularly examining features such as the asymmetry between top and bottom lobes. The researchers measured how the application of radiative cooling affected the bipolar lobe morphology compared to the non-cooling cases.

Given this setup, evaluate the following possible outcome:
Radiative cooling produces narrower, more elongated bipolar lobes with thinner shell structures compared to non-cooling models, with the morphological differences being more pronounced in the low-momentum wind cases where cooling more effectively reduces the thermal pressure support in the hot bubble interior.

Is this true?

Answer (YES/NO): NO